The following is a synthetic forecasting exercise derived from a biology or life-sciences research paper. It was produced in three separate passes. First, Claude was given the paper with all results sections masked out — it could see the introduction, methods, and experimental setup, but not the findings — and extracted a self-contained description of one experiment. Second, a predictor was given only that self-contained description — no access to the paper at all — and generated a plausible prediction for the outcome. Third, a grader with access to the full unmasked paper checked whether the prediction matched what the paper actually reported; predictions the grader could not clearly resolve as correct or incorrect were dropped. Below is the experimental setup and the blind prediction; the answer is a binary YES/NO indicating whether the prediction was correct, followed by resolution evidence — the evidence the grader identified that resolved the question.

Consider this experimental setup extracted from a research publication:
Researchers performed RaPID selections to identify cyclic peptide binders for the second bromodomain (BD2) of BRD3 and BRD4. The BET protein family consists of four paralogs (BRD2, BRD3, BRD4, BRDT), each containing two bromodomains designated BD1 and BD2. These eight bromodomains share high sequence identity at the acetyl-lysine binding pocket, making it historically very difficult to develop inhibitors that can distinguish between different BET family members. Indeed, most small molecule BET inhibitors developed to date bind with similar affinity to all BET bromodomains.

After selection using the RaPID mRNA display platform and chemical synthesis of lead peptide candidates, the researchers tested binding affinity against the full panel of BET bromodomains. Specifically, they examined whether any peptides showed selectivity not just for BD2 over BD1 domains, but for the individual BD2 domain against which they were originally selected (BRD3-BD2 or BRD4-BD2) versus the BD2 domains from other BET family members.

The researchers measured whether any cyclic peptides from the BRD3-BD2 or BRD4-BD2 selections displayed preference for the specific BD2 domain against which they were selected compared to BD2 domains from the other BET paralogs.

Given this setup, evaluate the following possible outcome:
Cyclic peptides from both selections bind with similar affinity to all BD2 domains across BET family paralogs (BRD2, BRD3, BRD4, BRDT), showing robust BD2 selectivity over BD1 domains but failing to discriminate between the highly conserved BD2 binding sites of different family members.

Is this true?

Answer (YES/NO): NO